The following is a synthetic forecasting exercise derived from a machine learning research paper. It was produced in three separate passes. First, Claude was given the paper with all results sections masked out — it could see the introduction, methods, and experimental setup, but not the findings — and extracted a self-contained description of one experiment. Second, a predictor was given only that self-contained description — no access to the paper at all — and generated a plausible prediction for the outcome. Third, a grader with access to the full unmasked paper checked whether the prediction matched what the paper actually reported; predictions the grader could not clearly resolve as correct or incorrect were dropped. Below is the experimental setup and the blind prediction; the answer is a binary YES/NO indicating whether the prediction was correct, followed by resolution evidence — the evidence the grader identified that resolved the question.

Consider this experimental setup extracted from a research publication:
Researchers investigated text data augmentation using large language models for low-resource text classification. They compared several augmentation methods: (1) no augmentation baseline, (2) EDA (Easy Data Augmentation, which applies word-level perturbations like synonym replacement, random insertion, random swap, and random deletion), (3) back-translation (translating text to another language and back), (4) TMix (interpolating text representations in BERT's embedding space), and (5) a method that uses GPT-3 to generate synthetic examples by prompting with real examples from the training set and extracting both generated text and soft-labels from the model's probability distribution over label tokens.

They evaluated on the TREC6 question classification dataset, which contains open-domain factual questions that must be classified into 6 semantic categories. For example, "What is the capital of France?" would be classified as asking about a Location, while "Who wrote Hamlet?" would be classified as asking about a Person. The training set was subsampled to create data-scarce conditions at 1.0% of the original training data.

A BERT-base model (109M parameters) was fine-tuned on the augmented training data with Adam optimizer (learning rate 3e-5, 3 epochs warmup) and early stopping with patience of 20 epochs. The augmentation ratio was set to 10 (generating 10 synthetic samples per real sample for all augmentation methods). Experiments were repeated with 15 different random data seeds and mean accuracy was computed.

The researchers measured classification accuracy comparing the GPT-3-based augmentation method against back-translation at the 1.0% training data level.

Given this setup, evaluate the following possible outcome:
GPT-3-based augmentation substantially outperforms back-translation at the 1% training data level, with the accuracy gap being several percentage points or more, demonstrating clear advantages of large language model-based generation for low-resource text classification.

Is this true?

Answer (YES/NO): NO